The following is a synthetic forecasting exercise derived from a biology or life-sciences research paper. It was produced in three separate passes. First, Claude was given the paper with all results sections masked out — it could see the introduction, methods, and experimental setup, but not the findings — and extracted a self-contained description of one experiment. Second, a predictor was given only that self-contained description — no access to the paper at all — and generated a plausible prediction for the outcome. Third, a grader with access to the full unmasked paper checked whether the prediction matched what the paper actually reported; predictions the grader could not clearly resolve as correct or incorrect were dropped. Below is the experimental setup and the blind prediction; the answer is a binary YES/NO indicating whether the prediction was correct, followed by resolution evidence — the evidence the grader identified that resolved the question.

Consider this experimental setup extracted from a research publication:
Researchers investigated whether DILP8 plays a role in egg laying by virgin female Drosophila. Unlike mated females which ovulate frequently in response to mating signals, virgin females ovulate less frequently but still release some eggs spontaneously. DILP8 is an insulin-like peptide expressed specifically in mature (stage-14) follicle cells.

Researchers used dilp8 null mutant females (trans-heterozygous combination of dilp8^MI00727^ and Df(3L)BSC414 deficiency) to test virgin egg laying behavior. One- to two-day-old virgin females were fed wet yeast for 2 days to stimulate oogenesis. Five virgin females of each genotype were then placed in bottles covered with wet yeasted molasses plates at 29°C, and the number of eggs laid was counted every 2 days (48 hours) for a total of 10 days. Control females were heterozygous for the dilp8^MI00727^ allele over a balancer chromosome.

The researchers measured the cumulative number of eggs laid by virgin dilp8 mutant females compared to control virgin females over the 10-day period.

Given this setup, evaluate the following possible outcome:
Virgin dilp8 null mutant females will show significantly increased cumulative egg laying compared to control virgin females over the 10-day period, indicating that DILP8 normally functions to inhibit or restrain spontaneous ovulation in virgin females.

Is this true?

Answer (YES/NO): NO